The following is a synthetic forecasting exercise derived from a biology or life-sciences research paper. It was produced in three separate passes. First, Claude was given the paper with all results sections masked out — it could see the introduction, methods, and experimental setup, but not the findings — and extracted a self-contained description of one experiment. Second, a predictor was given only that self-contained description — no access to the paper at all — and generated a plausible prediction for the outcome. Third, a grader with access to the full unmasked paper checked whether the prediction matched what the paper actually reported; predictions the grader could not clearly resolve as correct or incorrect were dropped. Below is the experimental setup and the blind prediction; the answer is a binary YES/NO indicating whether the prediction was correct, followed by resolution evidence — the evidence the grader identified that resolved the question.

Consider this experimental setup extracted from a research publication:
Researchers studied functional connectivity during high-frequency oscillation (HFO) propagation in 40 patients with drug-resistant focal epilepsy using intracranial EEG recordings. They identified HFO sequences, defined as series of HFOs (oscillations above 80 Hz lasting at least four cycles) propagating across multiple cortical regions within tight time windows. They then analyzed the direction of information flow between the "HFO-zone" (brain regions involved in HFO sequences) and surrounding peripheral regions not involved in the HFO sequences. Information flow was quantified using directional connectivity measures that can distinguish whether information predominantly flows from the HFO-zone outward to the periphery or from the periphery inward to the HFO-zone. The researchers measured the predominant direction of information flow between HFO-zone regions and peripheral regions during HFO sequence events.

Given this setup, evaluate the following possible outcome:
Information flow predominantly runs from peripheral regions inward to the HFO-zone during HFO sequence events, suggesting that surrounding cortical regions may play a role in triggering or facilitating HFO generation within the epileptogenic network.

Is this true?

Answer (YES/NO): NO